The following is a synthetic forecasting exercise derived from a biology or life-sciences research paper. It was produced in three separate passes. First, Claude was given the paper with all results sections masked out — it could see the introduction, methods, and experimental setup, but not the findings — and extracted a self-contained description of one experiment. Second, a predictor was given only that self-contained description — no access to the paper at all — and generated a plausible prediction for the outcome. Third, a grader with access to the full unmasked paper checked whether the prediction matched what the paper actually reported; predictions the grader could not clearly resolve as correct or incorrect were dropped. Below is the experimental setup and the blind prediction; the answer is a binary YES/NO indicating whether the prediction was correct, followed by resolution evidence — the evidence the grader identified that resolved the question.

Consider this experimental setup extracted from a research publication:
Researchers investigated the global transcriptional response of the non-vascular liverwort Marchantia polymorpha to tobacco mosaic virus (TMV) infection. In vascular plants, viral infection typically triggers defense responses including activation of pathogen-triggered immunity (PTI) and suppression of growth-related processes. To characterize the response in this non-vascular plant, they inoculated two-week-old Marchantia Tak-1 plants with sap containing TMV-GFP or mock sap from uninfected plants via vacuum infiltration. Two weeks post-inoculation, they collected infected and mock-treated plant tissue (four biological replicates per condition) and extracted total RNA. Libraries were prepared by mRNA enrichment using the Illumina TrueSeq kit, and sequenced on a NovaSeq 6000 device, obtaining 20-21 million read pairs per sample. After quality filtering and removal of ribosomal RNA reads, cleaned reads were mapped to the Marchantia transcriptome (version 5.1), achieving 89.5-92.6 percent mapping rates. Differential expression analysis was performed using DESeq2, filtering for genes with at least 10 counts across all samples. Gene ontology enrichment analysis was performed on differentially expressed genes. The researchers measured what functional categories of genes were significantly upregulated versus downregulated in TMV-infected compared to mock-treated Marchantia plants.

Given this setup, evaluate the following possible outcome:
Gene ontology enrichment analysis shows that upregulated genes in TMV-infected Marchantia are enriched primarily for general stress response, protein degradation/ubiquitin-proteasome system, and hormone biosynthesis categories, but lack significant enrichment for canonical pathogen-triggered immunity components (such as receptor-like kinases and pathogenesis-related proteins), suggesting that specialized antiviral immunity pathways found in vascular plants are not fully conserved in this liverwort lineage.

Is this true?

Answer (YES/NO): NO